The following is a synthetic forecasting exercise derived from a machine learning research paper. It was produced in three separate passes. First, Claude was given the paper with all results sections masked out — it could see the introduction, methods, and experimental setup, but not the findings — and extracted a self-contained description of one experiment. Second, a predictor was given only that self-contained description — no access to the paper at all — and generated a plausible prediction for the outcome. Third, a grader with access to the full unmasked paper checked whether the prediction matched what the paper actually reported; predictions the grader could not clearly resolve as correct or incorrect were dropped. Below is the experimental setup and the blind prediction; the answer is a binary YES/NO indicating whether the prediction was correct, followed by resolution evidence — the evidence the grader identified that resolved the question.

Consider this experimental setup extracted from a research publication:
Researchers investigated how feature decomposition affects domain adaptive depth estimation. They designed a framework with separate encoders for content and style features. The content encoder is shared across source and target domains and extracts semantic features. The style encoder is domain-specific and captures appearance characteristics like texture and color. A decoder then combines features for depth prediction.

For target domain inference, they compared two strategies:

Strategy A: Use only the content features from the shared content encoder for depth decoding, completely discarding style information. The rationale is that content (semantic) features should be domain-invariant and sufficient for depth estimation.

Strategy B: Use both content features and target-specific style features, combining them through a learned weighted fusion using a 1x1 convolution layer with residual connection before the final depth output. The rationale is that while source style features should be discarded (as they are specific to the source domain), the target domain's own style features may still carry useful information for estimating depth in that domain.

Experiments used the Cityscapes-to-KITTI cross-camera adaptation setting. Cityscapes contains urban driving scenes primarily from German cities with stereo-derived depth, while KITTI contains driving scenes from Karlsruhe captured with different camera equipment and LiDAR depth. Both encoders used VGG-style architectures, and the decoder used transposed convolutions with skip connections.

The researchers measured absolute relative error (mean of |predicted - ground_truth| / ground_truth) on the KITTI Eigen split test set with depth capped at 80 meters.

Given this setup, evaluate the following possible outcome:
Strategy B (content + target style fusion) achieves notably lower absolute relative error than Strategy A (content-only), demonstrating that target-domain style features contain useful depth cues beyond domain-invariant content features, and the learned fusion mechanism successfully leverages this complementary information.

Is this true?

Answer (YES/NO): NO